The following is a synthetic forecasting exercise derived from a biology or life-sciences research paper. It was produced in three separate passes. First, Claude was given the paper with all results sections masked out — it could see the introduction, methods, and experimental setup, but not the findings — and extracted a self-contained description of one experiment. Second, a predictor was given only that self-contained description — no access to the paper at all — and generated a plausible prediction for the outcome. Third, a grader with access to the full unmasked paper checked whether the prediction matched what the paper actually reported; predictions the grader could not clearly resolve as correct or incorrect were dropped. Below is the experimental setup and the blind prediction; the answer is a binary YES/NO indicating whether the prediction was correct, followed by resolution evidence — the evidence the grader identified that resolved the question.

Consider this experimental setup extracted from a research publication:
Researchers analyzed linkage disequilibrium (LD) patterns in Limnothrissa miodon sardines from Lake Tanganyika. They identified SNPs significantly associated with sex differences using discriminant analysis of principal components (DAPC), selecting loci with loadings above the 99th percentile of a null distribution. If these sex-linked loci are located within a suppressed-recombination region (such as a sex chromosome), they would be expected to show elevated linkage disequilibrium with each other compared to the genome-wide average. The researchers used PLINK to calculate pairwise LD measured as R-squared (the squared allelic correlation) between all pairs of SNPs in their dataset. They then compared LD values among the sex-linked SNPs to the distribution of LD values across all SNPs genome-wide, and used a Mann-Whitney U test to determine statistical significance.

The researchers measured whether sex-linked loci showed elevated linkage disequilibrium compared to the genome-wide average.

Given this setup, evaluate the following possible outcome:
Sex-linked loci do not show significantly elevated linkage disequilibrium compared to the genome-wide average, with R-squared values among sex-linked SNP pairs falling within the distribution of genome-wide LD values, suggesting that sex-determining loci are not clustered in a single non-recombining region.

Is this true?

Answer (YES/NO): NO